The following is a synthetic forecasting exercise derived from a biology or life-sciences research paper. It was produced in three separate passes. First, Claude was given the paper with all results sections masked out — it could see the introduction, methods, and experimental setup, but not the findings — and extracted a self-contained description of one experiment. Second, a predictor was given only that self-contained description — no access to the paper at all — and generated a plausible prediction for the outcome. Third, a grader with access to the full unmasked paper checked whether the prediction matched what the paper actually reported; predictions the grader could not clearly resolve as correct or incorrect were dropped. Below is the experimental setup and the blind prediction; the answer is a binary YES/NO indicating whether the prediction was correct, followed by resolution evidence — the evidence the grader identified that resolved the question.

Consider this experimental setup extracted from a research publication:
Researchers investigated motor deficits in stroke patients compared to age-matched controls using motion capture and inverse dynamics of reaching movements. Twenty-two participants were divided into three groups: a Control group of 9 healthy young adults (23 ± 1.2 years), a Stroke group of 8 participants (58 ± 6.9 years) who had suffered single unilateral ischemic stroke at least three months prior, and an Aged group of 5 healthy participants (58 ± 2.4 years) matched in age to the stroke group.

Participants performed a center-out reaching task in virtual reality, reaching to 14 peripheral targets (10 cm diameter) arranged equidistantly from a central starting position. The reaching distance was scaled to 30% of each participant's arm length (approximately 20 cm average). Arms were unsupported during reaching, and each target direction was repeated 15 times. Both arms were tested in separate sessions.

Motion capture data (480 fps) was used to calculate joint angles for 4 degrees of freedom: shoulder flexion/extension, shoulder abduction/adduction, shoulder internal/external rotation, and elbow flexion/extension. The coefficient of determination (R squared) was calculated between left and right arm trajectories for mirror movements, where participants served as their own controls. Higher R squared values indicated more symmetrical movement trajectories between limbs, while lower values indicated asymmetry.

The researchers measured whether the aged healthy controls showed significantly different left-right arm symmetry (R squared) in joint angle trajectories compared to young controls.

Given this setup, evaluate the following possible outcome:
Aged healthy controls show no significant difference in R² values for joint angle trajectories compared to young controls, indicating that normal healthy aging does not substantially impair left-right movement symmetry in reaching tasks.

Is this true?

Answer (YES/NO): YES